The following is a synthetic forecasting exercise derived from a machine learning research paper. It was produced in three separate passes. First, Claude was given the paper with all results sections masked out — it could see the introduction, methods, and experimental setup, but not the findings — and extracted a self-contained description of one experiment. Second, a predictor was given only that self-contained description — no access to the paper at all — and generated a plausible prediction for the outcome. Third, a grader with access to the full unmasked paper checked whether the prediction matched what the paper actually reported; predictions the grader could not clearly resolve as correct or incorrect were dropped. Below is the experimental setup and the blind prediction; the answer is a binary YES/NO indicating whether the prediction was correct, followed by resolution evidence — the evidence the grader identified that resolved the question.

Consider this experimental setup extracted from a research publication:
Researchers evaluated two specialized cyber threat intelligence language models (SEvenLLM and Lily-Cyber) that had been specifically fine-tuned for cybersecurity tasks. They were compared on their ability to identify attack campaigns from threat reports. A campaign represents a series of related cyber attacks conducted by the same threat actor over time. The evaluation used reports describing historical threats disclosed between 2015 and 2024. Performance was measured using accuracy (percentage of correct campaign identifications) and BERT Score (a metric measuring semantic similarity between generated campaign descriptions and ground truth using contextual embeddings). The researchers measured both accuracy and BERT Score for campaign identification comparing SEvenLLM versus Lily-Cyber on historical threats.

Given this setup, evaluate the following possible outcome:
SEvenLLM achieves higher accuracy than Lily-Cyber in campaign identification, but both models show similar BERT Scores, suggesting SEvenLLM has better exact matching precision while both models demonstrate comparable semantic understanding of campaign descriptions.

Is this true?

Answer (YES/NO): NO